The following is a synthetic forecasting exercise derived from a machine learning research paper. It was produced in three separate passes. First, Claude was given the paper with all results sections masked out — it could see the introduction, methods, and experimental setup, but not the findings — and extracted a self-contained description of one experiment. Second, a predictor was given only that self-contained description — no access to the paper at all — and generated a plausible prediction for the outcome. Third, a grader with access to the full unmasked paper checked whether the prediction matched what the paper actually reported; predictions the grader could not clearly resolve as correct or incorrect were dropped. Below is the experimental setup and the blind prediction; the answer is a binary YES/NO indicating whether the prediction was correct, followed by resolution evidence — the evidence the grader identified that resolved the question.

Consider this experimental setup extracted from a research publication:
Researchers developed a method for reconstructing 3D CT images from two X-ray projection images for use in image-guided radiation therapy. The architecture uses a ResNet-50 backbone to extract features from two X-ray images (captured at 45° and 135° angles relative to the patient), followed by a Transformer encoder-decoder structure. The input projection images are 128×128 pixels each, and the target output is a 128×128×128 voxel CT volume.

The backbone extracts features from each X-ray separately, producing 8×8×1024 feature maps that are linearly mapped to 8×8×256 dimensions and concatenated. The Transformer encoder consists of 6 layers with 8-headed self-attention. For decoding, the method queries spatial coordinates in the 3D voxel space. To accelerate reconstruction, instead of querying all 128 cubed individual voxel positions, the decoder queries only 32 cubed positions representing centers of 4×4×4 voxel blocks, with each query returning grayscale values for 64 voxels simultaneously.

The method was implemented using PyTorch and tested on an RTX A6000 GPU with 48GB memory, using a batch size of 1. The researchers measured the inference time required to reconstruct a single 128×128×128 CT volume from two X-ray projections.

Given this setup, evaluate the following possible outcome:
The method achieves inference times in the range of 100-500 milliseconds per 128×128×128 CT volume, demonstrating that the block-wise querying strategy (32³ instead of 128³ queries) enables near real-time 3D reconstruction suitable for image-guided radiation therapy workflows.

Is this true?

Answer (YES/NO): NO